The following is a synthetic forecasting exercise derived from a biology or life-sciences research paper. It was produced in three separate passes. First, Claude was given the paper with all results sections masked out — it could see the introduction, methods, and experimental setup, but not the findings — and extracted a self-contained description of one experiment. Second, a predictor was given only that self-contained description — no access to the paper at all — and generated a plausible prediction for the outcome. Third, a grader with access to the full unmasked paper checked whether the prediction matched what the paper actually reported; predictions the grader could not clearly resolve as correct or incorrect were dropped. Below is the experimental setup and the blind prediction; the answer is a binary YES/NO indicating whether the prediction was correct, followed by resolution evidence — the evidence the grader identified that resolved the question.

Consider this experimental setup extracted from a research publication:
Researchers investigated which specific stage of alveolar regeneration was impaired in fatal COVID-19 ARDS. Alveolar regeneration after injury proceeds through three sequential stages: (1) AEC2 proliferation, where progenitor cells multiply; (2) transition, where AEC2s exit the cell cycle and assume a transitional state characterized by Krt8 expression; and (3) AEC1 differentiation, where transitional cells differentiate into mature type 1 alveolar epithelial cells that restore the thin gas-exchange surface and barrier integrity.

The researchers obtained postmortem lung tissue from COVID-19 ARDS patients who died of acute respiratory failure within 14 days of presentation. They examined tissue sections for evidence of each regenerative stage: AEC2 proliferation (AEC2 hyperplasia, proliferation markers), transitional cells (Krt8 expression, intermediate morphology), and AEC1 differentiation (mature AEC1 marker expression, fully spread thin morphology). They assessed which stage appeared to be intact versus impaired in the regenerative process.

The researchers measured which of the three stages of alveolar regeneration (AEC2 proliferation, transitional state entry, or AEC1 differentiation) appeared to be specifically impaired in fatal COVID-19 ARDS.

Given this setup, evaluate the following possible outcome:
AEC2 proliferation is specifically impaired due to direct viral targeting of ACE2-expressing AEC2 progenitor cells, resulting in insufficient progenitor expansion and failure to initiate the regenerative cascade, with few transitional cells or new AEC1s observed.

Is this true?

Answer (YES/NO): NO